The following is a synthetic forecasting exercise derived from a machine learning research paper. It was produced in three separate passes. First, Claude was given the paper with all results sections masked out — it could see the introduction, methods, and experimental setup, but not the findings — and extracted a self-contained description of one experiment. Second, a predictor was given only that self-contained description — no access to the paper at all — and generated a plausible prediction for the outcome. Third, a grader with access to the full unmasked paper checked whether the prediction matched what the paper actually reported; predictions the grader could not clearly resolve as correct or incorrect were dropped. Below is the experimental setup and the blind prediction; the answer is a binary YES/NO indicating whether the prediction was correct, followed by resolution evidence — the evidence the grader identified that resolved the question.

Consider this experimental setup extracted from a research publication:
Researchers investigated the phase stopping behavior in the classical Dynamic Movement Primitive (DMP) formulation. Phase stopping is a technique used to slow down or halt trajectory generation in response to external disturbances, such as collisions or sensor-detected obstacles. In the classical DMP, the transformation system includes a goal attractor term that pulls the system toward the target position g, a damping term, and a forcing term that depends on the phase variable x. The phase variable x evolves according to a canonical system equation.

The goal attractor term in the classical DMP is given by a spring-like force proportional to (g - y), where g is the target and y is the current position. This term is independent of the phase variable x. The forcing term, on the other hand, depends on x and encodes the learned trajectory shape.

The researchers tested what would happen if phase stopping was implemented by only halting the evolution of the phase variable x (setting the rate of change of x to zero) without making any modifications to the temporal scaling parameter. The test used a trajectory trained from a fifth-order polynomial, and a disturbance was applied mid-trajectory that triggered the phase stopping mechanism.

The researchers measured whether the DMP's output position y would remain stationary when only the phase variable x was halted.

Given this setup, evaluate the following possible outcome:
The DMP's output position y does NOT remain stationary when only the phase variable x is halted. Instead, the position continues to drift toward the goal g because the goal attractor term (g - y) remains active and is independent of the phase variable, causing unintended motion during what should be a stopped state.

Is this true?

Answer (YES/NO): YES